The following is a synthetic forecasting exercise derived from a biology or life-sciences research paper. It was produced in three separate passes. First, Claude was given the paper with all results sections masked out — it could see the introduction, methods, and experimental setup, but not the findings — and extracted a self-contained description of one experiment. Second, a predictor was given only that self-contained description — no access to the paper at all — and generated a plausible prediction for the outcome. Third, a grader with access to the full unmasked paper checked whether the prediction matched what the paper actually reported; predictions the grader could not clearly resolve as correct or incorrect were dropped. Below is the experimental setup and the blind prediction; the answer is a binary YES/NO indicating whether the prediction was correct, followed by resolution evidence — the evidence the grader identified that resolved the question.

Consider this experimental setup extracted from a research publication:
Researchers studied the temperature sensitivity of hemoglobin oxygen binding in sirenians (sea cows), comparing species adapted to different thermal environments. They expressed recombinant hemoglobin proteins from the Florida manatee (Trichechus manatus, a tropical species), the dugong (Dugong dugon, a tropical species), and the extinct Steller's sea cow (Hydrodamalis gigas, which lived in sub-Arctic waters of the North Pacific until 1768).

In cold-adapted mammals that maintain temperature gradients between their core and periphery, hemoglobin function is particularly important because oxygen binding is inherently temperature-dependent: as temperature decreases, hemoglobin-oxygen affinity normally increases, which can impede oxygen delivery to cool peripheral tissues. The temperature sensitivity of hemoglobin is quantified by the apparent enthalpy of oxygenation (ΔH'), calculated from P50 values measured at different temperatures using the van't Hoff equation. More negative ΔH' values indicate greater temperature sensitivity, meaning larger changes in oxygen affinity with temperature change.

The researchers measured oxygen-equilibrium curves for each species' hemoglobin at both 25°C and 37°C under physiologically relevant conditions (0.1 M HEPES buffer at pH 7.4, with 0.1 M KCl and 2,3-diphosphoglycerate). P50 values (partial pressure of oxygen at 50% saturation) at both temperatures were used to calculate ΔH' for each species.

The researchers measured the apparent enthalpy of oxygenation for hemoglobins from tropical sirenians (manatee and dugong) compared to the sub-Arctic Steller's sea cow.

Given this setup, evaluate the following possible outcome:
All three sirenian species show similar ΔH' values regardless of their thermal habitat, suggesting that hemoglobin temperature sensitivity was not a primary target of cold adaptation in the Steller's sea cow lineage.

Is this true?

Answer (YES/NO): NO